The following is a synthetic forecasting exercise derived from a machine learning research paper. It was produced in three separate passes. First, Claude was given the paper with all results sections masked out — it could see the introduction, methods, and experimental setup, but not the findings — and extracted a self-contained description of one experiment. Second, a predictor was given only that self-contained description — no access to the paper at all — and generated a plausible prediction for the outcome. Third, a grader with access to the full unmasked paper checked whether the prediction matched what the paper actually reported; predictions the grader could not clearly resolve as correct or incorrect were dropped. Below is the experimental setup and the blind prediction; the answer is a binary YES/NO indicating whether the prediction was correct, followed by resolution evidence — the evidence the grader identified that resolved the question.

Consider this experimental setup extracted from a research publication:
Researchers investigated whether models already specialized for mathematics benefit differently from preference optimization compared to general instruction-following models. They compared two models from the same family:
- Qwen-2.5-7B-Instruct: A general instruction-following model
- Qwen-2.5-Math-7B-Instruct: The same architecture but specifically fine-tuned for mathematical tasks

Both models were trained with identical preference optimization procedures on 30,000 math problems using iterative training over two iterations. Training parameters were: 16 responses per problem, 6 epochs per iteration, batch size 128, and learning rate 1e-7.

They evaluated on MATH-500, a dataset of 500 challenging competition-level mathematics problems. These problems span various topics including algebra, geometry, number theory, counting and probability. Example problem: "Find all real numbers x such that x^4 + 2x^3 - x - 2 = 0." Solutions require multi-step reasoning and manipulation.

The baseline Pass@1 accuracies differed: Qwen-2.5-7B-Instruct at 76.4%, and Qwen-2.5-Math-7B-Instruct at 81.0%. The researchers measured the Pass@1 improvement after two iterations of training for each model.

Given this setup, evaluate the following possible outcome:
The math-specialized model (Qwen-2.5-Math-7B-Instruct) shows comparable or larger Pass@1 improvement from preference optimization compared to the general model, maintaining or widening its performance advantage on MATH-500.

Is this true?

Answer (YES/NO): NO